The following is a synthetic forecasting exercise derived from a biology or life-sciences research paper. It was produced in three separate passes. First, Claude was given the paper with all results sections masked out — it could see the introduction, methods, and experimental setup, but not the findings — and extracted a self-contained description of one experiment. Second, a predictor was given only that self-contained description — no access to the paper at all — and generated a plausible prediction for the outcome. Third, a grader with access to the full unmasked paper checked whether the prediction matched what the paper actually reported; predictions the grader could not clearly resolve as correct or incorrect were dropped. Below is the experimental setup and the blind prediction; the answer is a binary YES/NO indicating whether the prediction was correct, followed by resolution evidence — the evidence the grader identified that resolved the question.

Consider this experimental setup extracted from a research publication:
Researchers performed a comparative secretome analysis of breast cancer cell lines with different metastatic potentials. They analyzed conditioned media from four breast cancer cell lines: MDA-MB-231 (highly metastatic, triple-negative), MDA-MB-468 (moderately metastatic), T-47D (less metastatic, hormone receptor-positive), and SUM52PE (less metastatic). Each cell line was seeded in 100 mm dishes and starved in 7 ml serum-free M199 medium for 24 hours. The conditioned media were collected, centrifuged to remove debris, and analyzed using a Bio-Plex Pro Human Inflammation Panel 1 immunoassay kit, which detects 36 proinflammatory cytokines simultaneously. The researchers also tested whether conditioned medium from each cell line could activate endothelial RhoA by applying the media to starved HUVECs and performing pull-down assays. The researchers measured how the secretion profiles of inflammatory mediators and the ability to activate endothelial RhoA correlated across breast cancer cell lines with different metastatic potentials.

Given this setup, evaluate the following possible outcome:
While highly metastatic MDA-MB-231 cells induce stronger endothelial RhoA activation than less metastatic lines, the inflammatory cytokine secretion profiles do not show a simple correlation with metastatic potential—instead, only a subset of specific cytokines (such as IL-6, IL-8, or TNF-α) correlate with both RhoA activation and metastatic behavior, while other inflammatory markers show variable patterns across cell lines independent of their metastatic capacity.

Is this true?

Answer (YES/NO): NO